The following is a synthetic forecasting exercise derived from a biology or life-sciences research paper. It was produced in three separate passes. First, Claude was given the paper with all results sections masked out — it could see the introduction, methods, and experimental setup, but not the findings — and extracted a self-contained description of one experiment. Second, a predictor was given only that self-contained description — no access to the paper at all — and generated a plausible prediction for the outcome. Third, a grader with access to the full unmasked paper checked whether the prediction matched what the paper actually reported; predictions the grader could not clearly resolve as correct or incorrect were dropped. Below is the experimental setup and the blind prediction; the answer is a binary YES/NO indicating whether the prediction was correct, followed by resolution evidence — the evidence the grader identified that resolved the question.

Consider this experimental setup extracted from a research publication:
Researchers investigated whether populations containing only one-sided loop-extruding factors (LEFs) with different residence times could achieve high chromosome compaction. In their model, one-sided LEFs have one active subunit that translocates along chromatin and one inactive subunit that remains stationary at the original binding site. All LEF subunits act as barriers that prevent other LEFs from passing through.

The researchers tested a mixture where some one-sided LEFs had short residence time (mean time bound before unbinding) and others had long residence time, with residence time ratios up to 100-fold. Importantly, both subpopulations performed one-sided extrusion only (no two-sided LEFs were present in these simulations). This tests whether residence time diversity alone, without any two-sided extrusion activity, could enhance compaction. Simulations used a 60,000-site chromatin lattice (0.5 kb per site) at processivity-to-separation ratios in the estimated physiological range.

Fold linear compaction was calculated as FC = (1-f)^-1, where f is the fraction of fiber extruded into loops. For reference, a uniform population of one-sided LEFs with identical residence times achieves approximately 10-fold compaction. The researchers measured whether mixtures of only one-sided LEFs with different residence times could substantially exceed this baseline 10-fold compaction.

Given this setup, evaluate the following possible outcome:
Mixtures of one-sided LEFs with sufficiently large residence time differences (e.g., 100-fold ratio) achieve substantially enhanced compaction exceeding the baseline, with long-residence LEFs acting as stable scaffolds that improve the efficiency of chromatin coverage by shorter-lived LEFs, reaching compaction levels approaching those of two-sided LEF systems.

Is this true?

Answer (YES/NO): NO